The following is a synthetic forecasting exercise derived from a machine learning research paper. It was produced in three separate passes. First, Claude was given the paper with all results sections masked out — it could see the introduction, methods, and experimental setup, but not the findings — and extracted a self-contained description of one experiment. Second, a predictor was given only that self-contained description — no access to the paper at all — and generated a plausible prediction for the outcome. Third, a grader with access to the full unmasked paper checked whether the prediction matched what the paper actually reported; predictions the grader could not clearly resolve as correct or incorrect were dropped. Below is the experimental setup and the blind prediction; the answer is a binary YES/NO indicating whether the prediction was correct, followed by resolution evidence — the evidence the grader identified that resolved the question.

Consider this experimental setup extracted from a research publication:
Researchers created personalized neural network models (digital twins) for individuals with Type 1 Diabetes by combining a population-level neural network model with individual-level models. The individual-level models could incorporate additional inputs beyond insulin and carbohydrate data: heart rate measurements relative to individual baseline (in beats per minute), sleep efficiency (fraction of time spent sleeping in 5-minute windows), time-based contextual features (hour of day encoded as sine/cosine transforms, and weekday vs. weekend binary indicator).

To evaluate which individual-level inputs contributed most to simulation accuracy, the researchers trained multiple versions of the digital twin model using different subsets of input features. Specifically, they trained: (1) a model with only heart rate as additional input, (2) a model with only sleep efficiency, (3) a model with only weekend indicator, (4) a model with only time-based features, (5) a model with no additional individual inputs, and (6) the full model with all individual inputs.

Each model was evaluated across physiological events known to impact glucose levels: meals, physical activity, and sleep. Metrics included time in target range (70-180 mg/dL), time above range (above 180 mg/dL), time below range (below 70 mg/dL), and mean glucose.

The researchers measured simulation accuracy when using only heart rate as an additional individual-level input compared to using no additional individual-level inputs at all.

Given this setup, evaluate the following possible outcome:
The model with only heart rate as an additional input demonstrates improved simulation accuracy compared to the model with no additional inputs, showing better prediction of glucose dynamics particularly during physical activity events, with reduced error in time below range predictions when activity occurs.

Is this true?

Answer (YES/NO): NO